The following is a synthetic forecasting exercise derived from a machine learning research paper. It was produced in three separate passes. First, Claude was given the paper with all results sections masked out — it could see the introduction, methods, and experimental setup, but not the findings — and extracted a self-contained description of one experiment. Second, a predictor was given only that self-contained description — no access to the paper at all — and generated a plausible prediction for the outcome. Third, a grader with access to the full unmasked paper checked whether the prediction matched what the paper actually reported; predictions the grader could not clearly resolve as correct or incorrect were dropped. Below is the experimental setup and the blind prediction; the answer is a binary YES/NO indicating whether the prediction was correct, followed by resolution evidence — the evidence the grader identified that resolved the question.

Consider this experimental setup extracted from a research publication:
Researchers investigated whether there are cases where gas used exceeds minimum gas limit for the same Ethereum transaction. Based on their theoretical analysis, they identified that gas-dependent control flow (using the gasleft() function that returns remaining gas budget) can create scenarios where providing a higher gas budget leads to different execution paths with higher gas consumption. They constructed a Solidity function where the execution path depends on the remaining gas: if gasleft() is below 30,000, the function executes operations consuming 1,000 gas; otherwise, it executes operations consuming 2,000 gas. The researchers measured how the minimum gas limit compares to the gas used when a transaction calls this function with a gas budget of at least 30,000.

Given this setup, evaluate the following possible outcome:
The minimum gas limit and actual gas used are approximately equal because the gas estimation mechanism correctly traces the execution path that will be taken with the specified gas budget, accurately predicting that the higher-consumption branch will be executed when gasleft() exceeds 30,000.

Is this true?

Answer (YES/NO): NO